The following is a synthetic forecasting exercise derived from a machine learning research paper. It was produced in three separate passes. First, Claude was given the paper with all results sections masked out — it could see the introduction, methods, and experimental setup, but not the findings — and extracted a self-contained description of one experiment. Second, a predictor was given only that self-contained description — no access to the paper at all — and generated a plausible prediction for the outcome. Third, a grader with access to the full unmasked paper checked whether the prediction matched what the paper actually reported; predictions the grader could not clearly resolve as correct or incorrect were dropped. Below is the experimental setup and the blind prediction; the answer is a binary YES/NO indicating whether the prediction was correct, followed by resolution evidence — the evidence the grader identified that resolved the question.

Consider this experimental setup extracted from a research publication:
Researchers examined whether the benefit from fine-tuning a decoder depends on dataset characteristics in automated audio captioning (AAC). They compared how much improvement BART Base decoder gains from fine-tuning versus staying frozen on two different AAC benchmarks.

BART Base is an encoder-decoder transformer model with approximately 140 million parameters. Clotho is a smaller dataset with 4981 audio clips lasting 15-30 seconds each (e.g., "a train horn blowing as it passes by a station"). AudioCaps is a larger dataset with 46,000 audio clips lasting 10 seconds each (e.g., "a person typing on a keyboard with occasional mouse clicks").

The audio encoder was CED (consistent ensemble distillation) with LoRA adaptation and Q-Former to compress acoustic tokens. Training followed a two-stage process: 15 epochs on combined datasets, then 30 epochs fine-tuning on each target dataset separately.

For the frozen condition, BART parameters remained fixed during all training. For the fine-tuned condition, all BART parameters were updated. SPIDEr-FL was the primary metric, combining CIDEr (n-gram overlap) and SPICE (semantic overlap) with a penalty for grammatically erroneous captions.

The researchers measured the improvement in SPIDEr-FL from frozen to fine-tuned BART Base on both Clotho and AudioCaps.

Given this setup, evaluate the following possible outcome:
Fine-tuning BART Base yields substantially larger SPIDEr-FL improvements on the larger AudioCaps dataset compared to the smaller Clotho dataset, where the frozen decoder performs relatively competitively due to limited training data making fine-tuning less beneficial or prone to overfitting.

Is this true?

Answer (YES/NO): YES